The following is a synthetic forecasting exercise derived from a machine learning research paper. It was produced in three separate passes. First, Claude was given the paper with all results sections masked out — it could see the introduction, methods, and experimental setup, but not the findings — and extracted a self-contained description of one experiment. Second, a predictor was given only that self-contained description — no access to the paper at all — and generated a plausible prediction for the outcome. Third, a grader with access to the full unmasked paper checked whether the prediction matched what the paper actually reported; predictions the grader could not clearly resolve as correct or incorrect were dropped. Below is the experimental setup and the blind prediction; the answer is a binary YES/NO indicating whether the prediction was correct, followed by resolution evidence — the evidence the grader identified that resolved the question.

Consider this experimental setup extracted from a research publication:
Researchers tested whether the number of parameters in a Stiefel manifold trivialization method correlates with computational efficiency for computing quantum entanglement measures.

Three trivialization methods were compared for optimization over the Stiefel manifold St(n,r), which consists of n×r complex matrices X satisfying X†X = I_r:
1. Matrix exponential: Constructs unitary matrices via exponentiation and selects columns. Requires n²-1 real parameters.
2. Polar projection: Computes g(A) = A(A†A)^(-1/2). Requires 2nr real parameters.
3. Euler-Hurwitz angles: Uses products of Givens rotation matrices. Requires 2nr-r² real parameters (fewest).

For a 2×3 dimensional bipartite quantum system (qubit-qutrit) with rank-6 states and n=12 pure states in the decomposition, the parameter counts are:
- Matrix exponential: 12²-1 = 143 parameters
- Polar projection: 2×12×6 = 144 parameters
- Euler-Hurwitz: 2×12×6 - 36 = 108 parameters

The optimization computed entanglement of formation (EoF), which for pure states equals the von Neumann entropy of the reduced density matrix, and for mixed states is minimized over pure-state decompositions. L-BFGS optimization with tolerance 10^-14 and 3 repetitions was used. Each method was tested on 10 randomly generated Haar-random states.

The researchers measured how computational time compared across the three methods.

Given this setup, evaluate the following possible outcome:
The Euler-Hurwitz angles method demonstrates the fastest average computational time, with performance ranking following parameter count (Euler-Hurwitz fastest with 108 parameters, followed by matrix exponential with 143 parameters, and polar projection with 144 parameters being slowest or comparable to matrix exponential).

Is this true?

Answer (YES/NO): NO